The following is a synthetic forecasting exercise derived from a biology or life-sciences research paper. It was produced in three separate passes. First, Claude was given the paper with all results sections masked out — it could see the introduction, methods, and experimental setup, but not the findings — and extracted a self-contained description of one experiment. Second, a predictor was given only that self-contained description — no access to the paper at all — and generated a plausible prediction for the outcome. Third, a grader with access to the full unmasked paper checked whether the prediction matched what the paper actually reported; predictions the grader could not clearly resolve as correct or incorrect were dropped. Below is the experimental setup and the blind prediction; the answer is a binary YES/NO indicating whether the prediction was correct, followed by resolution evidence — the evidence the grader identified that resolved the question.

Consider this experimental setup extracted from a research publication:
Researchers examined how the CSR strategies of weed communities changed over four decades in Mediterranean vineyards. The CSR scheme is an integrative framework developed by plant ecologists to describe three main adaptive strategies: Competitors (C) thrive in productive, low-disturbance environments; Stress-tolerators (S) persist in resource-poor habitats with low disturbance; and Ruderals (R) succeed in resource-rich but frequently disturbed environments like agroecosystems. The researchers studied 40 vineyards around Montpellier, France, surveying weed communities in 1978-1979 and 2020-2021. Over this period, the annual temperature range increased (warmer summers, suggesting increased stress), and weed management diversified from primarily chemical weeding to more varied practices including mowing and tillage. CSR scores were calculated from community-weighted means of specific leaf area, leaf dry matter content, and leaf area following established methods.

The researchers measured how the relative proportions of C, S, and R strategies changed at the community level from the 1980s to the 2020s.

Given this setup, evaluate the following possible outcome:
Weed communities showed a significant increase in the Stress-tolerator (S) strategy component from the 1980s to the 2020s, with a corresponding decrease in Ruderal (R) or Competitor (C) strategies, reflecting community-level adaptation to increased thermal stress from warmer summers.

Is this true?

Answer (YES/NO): YES